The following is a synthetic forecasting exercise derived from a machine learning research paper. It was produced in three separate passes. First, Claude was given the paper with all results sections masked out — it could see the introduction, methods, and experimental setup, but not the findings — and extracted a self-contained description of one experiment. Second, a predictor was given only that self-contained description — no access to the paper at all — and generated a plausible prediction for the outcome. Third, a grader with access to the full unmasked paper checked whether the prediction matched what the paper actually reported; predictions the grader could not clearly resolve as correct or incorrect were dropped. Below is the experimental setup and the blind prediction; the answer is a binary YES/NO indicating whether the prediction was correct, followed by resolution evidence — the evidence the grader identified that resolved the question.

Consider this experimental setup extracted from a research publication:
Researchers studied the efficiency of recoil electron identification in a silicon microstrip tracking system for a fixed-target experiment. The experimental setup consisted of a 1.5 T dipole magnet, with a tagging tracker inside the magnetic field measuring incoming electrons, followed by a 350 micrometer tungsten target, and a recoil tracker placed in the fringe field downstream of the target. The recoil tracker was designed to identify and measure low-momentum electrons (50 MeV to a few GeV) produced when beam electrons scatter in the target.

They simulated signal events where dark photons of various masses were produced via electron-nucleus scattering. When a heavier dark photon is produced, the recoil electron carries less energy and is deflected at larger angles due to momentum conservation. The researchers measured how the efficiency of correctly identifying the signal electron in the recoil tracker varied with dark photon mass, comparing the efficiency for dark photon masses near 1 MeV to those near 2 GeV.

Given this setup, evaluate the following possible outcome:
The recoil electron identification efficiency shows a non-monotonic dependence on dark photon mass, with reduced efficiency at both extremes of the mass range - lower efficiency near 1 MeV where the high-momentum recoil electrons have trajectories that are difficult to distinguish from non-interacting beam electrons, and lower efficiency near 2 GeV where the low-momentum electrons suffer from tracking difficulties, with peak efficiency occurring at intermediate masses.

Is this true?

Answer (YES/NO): NO